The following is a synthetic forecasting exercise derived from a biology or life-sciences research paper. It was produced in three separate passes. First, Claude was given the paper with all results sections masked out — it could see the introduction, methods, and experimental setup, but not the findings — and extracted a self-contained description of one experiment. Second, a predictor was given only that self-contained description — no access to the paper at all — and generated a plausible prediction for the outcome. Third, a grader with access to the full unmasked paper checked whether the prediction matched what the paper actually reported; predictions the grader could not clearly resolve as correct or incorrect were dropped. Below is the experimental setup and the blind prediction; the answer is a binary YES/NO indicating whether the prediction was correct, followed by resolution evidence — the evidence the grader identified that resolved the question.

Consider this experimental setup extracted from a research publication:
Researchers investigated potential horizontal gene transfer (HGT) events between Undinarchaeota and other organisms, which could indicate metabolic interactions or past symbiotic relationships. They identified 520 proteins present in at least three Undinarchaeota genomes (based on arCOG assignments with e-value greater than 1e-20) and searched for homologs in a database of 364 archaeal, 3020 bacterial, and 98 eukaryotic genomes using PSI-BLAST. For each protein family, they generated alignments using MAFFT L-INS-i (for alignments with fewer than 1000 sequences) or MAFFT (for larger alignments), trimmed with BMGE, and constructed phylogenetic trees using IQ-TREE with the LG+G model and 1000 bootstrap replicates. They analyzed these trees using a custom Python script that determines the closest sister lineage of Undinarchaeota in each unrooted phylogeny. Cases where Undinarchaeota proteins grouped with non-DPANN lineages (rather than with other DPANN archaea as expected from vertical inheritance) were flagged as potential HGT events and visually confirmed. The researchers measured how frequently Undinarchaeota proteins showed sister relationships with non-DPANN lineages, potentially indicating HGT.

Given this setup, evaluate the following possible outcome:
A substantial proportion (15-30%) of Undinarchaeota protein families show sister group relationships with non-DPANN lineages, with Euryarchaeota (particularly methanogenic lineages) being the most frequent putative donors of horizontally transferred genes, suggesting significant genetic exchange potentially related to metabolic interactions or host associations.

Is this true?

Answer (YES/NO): NO